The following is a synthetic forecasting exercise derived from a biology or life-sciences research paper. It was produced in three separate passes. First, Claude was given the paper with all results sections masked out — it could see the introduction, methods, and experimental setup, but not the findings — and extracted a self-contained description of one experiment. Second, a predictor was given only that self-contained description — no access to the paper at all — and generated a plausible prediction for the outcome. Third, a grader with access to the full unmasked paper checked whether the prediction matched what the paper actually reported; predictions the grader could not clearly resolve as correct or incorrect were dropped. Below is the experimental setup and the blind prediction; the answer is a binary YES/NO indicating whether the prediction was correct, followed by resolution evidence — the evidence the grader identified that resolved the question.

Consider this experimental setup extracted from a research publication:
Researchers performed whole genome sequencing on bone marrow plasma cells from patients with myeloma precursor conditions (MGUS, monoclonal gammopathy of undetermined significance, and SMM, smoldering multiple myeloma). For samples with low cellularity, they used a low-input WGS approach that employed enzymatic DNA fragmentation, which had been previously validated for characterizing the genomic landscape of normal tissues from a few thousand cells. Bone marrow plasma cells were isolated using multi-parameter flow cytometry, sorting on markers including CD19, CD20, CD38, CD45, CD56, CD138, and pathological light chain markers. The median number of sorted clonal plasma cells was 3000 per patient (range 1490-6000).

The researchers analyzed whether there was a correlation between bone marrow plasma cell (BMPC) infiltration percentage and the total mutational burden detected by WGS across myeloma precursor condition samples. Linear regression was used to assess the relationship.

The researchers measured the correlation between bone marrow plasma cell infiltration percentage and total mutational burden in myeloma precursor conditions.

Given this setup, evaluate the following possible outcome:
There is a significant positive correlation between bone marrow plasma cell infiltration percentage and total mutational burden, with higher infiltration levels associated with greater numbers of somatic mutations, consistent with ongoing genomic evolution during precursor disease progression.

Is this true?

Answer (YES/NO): NO